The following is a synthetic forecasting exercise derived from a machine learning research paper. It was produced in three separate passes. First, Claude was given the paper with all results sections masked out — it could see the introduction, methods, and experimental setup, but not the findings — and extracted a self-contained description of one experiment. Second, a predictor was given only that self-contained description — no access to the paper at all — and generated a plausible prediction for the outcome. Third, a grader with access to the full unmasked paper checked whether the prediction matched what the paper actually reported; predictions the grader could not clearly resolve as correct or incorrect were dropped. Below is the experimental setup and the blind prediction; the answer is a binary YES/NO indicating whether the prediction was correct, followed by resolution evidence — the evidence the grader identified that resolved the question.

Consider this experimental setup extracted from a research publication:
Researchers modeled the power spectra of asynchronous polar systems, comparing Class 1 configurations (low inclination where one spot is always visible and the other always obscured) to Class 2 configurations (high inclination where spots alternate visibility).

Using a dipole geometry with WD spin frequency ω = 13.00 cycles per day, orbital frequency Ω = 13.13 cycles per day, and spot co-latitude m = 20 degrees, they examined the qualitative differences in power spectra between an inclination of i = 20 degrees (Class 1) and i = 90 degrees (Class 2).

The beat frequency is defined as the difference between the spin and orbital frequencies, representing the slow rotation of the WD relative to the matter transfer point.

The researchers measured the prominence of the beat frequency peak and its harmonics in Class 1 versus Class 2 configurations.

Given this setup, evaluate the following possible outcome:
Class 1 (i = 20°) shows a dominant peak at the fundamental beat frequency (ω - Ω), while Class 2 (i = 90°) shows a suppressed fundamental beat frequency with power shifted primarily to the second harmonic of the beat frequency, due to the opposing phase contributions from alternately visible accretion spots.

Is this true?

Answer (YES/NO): NO